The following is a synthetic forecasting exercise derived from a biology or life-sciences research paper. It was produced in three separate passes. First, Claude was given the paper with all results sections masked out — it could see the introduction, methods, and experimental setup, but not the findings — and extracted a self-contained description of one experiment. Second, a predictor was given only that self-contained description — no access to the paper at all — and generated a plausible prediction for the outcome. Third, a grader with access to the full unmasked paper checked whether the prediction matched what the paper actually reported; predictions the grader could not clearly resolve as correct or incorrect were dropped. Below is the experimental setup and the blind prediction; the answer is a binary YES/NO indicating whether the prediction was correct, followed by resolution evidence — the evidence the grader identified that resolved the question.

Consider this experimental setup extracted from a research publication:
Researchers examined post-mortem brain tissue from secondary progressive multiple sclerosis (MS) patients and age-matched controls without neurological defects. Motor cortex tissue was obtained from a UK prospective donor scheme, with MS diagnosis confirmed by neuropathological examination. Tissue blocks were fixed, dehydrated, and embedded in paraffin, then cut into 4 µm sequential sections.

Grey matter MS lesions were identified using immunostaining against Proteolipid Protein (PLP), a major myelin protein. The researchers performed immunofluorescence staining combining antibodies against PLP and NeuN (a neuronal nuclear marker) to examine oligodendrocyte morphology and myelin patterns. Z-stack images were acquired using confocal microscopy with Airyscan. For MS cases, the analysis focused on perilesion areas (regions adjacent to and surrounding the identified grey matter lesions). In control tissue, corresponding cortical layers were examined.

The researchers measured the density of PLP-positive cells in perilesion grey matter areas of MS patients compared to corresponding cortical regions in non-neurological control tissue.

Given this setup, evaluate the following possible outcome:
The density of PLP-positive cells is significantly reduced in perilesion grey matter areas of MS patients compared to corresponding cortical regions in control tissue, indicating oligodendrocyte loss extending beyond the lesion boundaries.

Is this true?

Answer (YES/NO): NO